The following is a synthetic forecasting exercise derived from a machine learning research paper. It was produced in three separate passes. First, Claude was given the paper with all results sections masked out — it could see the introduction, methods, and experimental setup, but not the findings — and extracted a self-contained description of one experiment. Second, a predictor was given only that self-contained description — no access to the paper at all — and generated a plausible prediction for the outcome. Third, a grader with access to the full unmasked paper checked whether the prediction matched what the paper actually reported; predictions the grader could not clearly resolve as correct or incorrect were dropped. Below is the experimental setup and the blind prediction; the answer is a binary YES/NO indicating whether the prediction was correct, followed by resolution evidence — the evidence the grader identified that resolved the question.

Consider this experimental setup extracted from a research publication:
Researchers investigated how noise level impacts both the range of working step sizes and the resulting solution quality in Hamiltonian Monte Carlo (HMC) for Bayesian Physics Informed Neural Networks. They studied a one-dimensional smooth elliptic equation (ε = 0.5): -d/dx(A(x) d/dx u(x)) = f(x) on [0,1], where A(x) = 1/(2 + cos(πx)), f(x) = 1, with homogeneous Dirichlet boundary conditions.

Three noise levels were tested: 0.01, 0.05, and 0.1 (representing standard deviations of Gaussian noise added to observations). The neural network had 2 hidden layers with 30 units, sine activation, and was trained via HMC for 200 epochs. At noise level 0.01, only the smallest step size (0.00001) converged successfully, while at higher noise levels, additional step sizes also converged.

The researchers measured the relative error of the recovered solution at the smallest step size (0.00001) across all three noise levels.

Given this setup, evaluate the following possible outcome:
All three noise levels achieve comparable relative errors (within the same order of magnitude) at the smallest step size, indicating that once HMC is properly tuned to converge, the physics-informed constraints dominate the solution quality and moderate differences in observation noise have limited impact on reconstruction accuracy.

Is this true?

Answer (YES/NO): NO